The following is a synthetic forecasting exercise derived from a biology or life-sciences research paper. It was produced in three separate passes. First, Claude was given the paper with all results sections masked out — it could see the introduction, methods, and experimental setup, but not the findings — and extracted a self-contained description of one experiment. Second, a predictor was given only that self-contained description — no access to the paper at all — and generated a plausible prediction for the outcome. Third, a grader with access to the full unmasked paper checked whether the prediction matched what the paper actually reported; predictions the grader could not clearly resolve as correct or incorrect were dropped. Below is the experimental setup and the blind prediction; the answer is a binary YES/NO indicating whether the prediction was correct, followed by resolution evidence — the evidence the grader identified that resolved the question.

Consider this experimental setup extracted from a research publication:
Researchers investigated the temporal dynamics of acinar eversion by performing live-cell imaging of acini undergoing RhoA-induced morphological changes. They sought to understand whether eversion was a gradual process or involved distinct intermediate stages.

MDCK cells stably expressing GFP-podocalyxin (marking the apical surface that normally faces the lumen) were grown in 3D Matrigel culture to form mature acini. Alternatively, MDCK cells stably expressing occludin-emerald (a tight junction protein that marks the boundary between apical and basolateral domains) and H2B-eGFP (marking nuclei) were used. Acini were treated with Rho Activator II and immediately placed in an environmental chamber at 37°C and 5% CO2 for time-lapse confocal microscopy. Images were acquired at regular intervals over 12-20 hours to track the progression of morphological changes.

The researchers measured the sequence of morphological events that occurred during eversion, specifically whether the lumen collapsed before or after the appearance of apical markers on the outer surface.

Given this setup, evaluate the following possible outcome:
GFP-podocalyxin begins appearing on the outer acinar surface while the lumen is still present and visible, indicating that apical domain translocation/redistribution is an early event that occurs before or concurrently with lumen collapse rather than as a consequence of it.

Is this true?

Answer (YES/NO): NO